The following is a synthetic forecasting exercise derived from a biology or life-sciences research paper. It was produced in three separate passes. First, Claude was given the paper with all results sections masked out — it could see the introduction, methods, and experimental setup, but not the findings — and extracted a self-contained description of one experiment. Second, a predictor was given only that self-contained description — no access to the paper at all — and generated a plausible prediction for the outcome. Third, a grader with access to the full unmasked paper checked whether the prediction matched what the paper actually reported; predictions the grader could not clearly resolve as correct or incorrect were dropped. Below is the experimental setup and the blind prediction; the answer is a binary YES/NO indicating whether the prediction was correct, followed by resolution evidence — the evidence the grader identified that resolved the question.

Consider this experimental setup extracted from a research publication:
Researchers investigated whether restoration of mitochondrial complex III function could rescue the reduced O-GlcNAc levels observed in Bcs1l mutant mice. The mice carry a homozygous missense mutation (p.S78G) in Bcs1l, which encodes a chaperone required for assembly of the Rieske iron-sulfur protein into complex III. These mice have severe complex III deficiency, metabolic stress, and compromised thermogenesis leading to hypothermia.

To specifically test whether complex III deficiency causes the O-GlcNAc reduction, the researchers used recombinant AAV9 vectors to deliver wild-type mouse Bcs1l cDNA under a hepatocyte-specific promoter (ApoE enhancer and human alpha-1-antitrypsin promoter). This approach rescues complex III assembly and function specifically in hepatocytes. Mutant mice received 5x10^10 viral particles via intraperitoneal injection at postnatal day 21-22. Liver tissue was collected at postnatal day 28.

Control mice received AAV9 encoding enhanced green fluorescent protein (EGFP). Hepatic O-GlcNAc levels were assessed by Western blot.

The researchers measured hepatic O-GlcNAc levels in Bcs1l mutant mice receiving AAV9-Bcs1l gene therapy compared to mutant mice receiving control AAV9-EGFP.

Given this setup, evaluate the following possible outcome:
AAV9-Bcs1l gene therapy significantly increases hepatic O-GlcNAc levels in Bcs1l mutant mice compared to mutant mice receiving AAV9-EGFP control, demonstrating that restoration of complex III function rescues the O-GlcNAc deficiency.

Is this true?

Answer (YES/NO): YES